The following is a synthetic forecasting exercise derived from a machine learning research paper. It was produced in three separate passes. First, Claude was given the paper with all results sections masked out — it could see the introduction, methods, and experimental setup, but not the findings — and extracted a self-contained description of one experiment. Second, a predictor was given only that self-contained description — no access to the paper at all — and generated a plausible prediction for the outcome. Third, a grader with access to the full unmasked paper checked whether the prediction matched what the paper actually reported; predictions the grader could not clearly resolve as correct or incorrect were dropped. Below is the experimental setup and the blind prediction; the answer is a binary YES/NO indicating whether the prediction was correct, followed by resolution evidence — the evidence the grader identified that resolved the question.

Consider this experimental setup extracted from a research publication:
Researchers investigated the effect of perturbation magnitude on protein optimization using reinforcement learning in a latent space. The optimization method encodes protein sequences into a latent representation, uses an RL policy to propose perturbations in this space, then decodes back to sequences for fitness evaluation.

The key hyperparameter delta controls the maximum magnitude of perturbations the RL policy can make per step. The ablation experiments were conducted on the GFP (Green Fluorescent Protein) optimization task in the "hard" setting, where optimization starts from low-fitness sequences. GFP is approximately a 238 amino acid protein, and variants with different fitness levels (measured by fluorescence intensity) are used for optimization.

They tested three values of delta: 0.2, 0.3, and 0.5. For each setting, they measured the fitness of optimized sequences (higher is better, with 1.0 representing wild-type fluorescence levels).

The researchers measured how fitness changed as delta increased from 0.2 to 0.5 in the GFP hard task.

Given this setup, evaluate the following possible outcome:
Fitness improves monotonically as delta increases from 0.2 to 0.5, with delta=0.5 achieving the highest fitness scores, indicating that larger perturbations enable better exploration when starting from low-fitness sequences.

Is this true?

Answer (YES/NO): NO